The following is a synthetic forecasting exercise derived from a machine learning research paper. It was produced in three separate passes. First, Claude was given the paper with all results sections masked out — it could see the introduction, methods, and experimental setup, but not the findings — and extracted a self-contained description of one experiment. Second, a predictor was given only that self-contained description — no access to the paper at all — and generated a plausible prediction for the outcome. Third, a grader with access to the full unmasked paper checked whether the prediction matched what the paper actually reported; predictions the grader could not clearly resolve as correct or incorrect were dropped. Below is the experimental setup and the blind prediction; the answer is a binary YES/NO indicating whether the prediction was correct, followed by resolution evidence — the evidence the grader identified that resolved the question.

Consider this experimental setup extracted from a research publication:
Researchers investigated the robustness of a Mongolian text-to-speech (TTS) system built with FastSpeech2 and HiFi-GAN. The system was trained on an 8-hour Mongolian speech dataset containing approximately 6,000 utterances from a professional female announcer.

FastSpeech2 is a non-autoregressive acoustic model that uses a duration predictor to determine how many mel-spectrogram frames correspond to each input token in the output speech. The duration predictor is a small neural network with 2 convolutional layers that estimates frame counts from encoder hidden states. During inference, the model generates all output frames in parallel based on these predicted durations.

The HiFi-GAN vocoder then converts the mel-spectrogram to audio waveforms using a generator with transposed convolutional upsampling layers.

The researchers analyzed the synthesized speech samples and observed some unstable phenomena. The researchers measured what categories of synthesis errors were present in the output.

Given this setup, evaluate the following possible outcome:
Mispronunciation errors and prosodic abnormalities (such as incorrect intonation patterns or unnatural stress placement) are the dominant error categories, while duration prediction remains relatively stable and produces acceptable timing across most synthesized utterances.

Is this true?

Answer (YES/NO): NO